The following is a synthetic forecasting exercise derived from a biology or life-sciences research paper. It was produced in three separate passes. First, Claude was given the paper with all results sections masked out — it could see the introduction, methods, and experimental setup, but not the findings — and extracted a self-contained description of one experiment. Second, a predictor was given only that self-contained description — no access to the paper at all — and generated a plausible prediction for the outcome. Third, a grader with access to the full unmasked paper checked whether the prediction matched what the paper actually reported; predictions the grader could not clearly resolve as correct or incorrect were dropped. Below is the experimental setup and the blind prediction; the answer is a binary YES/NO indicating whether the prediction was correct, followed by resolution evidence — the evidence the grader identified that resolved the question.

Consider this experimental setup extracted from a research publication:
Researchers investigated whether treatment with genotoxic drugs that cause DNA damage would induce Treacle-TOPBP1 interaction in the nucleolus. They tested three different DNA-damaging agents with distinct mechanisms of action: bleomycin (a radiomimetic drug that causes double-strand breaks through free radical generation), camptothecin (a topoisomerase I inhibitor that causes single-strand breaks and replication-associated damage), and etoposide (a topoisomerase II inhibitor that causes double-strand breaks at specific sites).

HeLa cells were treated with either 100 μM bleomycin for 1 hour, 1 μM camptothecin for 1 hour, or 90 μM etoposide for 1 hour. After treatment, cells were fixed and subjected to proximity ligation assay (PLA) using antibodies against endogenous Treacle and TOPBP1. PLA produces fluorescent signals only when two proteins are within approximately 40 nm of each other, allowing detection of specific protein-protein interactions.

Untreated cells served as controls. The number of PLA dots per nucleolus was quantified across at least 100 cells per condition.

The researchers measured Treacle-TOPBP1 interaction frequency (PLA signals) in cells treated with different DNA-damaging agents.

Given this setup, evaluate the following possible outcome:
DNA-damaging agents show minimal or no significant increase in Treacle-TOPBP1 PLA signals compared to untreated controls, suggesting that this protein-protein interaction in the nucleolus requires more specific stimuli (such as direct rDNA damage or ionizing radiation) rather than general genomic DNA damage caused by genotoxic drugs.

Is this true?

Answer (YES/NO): NO